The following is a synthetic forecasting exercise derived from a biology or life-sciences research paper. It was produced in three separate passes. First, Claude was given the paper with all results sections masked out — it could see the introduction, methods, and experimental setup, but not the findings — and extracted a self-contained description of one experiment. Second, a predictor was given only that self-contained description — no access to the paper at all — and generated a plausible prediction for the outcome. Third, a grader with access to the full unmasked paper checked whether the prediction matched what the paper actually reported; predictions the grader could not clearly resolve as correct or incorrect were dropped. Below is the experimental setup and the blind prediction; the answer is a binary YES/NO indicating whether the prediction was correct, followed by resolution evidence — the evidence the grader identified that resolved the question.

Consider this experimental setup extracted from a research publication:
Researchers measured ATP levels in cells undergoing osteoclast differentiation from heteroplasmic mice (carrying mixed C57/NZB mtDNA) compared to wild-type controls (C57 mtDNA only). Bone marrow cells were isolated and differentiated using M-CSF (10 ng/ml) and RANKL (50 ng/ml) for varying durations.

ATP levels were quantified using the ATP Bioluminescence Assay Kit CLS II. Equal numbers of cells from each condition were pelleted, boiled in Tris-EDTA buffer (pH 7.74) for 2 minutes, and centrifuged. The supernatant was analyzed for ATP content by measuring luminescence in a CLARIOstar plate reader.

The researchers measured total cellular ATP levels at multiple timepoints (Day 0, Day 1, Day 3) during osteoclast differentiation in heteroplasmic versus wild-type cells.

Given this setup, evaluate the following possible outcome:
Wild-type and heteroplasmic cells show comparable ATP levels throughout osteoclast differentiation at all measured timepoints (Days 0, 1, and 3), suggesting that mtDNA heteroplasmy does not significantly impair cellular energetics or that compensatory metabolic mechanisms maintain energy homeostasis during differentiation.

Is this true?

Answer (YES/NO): NO